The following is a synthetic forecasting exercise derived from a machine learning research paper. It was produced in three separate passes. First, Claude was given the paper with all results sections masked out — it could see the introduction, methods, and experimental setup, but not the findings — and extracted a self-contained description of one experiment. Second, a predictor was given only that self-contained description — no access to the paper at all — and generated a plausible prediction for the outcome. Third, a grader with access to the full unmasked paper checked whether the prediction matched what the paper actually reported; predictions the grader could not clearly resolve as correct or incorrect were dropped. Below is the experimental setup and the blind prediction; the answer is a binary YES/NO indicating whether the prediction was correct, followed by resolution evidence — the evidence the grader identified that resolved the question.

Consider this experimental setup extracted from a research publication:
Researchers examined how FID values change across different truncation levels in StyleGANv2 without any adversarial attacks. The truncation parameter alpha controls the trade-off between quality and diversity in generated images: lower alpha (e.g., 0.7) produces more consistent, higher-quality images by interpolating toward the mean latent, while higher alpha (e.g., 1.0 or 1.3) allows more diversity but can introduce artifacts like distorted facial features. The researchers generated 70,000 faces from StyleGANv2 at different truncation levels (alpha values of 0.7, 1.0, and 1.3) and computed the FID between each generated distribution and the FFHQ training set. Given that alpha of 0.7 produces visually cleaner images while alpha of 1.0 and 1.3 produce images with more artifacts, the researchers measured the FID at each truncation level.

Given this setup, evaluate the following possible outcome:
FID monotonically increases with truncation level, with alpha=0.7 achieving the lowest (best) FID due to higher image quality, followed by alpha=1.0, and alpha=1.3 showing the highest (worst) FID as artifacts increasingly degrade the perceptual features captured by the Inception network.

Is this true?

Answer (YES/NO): NO